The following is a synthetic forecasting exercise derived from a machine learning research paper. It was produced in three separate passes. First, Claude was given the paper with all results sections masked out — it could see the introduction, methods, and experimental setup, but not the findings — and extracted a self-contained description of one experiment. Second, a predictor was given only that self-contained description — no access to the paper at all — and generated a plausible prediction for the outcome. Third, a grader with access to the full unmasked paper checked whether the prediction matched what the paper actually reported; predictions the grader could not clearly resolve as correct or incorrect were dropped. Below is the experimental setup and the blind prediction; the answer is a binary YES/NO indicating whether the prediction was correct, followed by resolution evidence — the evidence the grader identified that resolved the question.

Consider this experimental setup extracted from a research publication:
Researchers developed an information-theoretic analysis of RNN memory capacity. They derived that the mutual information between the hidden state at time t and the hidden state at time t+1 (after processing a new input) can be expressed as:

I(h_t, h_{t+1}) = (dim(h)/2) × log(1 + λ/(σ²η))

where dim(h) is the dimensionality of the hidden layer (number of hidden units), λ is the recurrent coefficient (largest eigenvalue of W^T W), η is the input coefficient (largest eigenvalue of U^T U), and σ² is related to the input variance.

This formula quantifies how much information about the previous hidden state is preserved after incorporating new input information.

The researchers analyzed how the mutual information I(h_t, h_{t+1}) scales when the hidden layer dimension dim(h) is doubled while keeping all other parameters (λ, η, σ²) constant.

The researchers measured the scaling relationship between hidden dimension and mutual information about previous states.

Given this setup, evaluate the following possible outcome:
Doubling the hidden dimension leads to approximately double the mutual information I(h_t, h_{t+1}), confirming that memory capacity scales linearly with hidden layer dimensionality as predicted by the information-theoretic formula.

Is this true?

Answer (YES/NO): YES